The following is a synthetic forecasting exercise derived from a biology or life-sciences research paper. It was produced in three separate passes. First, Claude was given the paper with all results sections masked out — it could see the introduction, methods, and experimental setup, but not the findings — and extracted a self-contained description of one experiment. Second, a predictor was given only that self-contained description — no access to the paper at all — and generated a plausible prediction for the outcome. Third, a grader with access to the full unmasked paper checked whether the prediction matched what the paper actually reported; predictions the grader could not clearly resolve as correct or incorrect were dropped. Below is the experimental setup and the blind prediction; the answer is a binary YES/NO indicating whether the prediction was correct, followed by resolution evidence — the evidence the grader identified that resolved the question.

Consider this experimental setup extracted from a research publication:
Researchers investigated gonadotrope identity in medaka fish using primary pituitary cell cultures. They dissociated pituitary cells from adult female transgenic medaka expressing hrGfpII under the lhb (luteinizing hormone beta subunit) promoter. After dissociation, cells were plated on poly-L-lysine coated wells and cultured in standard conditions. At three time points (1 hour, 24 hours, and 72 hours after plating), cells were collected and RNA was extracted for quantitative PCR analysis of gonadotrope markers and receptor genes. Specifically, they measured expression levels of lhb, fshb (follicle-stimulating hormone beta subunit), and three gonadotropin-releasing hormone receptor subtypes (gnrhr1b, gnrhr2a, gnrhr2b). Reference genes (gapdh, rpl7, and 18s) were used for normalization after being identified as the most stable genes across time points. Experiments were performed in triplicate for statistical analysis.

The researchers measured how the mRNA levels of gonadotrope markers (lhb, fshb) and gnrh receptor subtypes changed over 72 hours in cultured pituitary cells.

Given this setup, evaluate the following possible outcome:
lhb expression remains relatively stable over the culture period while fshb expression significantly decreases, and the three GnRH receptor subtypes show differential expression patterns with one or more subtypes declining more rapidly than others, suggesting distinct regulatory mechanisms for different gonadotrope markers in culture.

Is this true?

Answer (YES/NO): NO